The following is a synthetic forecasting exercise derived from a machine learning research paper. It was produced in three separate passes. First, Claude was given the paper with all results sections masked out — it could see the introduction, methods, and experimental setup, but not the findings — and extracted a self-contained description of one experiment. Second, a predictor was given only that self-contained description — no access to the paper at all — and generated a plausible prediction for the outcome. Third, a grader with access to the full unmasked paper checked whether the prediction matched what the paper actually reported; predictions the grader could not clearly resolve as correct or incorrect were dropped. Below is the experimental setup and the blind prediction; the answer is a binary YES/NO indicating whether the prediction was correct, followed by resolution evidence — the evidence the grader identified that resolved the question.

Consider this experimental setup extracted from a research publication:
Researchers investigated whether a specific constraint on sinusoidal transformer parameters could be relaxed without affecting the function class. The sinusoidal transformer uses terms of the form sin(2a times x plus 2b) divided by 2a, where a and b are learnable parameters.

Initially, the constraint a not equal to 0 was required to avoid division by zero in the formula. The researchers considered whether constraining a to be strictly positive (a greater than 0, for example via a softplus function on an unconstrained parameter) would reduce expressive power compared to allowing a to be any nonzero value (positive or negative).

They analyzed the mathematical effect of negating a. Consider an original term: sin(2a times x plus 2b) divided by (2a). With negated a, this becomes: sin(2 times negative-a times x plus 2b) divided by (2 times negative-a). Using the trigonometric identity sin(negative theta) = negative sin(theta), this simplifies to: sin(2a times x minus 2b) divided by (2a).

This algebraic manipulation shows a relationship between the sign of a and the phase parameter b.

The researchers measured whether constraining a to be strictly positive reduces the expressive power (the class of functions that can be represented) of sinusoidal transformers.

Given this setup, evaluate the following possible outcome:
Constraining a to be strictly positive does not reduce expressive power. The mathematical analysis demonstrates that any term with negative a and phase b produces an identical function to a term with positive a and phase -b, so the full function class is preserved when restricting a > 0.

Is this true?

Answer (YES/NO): YES